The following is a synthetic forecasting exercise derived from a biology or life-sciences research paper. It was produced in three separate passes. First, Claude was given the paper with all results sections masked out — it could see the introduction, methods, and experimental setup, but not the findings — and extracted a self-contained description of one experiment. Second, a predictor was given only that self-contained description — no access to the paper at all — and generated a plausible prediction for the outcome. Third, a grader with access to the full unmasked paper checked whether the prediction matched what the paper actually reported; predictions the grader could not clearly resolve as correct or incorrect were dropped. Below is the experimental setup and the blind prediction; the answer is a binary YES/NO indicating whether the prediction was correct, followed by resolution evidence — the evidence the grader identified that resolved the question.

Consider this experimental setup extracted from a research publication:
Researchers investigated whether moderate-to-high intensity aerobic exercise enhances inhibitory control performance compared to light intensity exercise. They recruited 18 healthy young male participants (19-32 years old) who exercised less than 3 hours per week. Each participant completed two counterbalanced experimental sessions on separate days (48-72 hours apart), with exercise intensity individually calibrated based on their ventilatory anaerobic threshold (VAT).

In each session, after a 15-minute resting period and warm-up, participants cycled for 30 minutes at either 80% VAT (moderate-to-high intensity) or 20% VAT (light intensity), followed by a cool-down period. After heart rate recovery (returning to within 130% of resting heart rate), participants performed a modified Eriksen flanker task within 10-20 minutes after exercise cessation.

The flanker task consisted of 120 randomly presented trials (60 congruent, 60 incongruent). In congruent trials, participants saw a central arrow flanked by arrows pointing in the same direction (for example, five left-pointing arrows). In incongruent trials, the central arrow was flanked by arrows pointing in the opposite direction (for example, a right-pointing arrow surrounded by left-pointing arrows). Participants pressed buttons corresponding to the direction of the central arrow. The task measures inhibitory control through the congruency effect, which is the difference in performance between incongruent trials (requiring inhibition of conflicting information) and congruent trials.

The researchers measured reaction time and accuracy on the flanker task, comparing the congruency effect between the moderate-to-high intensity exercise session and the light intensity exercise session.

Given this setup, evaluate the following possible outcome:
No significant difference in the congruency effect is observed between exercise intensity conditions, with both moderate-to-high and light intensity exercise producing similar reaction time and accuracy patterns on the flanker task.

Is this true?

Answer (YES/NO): YES